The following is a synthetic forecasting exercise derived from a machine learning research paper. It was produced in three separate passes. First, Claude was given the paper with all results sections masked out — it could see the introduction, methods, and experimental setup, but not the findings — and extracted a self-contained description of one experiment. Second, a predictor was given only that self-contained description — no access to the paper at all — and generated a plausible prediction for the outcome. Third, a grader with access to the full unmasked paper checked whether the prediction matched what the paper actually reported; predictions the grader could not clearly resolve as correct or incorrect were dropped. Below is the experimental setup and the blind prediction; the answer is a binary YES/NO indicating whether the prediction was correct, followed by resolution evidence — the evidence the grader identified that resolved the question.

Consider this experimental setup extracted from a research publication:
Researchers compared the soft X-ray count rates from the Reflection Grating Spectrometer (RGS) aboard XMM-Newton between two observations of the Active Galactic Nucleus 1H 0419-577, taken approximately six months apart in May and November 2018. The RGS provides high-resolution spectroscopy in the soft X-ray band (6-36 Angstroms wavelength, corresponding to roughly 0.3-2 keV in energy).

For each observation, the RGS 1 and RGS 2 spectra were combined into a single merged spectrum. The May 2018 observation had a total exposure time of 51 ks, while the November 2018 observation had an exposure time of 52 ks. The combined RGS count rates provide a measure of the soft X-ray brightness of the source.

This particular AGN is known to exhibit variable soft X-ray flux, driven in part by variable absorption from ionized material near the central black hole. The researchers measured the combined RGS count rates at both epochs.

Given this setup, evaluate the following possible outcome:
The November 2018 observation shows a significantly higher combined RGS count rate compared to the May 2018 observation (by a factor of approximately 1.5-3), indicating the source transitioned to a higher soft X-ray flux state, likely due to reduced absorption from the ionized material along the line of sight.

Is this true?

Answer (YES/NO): NO